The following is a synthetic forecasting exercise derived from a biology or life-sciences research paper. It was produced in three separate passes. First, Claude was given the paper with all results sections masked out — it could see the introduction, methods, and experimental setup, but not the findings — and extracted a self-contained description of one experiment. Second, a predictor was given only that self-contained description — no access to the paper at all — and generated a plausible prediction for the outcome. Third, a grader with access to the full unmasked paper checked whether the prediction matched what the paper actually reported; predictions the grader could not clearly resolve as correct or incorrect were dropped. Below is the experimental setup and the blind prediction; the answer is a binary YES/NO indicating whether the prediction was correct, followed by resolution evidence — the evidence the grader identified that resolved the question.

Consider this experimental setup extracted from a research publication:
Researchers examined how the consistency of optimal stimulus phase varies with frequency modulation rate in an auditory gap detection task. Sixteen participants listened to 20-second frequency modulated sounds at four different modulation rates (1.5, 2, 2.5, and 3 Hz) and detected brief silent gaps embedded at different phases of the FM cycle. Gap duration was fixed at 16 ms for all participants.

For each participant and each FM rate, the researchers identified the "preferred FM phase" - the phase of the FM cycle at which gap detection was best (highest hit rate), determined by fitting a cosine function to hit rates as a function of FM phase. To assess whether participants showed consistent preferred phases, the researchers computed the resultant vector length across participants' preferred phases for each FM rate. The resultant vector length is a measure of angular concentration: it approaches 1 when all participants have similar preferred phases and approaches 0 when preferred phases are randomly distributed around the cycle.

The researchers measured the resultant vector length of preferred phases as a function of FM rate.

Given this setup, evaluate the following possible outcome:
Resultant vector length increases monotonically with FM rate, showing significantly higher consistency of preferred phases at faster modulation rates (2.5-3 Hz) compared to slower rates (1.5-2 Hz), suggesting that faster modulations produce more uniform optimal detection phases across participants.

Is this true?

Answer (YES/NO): NO